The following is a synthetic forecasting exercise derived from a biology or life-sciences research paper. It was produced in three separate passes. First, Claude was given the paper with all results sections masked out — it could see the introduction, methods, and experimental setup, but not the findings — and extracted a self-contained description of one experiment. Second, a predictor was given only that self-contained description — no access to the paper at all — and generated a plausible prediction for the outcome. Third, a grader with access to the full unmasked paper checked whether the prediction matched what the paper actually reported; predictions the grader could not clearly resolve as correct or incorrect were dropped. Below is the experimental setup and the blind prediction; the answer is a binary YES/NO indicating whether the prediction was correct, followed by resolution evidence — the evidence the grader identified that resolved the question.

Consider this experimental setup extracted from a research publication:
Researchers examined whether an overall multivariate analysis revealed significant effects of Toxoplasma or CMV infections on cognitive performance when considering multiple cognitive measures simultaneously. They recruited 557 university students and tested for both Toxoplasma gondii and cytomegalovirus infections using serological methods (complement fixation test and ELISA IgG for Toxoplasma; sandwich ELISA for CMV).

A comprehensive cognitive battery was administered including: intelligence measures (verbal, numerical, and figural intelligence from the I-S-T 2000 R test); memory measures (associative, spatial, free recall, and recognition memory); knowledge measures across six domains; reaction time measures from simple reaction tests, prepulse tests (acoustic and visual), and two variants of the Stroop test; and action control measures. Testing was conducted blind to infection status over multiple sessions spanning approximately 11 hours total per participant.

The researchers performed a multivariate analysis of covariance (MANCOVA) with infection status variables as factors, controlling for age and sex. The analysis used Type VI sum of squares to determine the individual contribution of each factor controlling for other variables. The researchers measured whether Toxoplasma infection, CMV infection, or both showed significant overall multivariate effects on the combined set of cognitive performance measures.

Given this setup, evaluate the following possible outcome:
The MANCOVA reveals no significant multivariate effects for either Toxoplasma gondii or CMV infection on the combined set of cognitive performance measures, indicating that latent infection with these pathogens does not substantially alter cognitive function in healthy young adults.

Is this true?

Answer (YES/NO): NO